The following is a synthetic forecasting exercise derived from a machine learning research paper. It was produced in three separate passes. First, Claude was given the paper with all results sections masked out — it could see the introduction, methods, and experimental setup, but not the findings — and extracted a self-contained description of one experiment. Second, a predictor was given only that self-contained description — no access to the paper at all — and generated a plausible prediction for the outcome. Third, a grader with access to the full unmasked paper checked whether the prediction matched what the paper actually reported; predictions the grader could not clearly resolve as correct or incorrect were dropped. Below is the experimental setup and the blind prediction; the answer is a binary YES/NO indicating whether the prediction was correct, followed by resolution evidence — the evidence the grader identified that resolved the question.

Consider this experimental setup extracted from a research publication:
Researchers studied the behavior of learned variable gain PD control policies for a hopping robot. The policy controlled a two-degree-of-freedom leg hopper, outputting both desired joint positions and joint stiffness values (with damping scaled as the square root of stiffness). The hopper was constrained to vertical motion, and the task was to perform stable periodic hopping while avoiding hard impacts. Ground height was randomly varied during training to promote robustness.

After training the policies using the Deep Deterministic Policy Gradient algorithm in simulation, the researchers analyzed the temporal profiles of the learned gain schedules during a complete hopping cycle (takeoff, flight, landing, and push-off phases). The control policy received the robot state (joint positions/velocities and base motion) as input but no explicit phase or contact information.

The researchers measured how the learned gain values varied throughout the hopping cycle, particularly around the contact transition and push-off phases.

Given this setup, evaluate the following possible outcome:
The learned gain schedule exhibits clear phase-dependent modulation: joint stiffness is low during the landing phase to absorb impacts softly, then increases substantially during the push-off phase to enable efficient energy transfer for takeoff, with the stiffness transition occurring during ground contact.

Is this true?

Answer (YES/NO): NO